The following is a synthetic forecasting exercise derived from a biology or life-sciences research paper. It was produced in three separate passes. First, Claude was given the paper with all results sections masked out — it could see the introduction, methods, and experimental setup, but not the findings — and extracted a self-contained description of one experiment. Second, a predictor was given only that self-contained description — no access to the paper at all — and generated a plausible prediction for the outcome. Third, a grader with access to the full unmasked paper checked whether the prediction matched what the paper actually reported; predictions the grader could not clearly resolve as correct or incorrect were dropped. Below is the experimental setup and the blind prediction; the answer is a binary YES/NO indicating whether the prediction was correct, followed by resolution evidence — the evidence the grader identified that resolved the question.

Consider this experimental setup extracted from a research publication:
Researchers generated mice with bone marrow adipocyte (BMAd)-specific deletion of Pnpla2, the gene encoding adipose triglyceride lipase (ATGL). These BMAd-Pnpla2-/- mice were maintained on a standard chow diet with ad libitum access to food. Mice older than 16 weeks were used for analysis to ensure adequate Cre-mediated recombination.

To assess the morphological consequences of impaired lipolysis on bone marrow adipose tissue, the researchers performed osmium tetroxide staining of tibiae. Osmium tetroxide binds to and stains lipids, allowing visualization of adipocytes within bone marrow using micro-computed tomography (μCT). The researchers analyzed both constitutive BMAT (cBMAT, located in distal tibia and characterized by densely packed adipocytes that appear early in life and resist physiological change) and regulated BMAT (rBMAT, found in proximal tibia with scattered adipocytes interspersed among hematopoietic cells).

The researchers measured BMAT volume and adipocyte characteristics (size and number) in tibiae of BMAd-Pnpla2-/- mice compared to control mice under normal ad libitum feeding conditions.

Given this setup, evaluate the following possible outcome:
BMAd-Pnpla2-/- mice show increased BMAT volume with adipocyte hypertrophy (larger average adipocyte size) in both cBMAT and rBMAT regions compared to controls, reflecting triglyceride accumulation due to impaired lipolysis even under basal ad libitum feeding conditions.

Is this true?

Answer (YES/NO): NO